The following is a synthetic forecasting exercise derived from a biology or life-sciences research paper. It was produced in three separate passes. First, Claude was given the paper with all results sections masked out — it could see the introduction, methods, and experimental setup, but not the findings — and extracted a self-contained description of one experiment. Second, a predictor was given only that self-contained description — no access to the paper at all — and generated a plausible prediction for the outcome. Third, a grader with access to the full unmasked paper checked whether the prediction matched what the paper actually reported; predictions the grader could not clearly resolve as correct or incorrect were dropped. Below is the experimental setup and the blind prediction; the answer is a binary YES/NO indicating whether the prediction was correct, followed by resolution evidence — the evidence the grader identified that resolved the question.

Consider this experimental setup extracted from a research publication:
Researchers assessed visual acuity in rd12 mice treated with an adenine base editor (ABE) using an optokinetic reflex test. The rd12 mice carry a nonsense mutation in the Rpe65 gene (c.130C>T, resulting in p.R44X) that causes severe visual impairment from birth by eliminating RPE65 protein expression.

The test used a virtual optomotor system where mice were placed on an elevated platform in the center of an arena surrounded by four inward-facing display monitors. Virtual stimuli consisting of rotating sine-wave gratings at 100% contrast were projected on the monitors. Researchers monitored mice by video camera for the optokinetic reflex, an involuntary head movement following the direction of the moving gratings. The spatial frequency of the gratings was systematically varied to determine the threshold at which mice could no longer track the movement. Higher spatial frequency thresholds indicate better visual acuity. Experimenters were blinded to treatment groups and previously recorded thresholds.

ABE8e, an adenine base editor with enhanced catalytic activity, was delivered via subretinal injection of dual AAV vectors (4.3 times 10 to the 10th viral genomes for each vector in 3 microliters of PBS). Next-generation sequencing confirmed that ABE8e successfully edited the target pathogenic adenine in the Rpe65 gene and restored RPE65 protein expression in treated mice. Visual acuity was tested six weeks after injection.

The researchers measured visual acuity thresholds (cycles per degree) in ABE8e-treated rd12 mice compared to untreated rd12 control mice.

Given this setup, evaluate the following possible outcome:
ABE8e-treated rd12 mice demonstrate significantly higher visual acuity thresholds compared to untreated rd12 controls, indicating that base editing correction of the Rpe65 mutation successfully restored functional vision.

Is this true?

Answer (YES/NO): NO